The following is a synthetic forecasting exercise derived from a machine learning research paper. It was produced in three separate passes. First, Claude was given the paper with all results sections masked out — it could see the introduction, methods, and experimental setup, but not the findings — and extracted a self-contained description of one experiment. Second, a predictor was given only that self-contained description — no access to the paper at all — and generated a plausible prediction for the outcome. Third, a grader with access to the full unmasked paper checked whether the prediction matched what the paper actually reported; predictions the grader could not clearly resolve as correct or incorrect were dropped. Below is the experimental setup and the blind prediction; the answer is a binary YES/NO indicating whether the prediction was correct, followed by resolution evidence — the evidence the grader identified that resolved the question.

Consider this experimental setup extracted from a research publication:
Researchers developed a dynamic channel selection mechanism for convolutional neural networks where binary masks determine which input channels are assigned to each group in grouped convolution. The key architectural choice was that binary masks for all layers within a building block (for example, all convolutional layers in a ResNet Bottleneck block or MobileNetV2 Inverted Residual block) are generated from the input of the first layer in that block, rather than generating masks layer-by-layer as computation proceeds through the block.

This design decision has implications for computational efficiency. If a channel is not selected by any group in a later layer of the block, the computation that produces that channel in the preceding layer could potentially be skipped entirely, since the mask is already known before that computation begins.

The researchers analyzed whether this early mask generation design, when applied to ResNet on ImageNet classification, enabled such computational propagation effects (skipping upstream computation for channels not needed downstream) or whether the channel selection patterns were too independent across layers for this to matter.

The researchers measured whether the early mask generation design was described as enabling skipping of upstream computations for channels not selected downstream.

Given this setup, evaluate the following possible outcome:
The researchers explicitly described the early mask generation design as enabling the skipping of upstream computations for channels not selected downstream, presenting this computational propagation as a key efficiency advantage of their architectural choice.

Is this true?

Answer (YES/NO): YES